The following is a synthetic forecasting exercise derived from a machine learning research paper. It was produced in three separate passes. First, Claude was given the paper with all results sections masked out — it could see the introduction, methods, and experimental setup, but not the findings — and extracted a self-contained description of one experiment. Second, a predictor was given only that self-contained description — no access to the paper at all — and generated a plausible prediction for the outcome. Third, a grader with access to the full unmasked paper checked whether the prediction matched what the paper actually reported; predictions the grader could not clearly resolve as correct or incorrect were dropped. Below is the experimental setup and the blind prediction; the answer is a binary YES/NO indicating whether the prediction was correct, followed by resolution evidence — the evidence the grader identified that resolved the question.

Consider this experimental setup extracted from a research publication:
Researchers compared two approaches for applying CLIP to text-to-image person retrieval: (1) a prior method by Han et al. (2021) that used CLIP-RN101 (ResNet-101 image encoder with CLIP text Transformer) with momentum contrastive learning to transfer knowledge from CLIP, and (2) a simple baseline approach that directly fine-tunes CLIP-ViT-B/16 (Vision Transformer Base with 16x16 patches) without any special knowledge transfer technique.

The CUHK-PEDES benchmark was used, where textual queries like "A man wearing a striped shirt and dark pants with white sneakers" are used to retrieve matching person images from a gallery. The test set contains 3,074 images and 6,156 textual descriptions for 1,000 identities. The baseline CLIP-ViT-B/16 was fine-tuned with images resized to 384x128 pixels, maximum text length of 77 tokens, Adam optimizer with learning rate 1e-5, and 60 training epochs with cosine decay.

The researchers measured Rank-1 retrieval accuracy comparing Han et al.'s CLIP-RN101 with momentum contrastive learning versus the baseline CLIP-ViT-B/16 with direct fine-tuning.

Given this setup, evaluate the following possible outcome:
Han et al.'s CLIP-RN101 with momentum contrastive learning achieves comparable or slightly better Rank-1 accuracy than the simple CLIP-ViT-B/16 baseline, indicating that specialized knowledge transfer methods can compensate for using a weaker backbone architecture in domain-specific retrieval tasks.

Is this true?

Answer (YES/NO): NO